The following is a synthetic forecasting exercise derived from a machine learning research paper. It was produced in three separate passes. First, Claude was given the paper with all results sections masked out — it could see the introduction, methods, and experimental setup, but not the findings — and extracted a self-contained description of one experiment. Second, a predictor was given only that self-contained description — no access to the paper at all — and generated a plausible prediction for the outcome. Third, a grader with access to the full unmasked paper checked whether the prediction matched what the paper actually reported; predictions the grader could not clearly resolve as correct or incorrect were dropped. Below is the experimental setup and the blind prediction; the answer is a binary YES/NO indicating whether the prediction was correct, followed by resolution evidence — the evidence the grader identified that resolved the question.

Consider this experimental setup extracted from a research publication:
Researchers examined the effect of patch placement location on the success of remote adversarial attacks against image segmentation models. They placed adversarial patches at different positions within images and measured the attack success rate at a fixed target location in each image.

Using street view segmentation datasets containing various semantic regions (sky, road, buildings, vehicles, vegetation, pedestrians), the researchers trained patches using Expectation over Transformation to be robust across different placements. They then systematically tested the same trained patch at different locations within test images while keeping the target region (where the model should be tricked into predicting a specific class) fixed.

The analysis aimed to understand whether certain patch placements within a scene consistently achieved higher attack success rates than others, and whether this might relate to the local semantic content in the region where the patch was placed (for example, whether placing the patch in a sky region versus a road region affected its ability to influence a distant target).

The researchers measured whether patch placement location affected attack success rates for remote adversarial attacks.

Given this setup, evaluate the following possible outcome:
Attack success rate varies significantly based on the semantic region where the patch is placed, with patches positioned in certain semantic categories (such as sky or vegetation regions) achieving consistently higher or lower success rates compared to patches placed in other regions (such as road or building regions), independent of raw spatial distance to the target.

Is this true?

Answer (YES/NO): NO